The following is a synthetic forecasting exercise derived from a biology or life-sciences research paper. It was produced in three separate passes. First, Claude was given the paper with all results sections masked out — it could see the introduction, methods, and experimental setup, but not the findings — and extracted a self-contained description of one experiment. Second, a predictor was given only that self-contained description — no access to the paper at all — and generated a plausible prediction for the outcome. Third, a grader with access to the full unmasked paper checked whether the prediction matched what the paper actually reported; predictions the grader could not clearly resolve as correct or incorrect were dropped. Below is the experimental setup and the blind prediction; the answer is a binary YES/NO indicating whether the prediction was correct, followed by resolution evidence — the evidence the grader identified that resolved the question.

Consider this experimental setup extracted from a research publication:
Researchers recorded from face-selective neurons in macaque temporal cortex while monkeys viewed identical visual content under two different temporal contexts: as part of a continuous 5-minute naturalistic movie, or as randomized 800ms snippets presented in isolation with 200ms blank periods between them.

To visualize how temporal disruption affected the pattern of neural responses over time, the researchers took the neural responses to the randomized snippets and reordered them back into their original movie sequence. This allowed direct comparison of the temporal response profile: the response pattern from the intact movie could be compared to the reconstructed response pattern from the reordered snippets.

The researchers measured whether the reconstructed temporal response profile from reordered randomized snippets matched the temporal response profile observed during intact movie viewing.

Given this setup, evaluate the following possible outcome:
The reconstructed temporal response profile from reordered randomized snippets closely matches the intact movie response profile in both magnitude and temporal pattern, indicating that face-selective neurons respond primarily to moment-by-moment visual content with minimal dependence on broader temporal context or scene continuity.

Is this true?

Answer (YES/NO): NO